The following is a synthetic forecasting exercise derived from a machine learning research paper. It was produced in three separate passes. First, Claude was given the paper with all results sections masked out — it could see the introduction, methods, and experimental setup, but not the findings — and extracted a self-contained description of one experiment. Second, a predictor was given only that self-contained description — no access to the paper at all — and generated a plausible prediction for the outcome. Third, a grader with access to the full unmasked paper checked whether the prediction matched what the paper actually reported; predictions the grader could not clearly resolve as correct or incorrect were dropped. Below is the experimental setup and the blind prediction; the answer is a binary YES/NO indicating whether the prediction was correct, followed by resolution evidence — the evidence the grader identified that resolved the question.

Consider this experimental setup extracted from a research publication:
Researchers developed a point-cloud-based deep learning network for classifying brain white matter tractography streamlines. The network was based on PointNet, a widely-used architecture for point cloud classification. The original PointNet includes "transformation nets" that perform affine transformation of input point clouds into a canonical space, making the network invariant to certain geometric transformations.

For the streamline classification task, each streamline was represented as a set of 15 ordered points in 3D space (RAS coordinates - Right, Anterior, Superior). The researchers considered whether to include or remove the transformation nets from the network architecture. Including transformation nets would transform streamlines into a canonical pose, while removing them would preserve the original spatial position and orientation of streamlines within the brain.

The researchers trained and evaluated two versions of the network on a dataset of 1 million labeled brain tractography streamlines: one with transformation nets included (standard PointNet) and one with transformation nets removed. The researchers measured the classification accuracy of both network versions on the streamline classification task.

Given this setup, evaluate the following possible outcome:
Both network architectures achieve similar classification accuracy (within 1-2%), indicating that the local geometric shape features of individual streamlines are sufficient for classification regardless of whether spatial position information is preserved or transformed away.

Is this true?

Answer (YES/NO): NO